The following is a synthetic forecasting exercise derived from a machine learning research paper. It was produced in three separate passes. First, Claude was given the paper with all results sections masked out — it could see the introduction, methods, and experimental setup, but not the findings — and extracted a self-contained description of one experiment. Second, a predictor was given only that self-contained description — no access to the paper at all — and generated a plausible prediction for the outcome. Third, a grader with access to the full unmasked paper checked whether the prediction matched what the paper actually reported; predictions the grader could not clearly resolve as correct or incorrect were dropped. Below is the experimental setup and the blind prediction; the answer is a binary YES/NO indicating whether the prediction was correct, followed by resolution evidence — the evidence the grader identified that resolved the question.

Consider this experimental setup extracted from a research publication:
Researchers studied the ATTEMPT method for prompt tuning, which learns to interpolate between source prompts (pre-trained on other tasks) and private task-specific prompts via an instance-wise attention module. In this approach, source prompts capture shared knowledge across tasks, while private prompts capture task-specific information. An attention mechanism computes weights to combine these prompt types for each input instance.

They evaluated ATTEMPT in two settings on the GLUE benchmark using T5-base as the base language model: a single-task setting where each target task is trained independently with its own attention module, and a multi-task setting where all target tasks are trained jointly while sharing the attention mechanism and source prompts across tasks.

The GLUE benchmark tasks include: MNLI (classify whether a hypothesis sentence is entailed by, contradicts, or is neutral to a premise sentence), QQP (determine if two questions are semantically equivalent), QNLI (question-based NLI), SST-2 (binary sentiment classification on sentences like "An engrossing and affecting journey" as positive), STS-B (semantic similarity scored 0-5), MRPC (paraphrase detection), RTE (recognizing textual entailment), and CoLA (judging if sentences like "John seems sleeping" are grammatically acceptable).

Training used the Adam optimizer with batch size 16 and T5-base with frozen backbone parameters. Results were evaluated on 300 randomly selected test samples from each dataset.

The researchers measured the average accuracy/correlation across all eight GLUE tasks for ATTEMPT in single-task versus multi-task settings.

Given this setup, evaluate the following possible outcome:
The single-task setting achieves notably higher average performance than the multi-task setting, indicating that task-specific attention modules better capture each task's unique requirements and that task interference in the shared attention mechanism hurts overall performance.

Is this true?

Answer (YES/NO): NO